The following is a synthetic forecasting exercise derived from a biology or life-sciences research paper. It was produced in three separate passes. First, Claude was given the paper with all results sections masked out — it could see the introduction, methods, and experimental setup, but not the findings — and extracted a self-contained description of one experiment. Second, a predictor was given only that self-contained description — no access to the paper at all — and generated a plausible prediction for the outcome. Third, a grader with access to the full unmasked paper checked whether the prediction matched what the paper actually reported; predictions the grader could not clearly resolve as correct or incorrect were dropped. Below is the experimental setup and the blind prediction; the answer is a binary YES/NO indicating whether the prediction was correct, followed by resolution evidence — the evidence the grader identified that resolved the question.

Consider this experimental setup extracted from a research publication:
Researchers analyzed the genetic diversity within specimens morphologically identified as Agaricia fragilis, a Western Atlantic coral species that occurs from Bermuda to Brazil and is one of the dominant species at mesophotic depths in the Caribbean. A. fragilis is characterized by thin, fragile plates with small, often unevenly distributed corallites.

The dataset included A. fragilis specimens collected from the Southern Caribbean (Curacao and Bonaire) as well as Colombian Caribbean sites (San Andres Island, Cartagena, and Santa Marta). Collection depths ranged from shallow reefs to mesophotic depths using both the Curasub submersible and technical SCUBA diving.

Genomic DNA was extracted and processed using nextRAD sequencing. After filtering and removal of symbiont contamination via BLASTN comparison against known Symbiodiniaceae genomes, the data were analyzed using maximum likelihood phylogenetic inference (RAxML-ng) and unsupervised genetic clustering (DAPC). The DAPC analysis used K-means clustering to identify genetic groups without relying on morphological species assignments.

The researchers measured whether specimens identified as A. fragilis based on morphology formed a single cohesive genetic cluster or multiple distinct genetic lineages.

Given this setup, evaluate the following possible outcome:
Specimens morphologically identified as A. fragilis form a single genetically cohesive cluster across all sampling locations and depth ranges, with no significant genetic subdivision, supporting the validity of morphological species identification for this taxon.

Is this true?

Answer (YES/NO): YES